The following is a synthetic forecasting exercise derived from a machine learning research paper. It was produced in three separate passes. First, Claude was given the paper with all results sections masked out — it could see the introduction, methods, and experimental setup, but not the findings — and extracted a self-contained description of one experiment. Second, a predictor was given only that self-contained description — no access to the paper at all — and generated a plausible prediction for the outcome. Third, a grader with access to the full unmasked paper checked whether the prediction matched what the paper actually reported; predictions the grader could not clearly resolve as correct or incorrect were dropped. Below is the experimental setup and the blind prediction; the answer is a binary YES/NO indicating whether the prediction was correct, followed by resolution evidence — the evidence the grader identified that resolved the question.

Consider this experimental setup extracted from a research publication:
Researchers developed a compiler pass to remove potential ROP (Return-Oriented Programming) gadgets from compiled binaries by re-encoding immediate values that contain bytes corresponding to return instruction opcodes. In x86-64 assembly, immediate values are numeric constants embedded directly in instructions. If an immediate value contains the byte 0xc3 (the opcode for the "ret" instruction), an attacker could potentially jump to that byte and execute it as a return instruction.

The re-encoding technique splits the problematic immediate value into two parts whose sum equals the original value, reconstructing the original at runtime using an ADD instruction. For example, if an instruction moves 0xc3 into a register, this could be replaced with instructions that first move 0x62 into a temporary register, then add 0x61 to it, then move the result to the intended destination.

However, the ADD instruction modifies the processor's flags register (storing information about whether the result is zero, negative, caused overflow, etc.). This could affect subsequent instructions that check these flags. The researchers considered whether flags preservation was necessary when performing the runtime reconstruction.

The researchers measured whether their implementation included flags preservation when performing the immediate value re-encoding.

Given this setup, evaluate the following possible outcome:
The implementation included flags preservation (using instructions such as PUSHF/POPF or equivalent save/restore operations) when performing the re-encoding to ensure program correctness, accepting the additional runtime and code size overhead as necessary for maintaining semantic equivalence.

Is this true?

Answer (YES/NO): YES